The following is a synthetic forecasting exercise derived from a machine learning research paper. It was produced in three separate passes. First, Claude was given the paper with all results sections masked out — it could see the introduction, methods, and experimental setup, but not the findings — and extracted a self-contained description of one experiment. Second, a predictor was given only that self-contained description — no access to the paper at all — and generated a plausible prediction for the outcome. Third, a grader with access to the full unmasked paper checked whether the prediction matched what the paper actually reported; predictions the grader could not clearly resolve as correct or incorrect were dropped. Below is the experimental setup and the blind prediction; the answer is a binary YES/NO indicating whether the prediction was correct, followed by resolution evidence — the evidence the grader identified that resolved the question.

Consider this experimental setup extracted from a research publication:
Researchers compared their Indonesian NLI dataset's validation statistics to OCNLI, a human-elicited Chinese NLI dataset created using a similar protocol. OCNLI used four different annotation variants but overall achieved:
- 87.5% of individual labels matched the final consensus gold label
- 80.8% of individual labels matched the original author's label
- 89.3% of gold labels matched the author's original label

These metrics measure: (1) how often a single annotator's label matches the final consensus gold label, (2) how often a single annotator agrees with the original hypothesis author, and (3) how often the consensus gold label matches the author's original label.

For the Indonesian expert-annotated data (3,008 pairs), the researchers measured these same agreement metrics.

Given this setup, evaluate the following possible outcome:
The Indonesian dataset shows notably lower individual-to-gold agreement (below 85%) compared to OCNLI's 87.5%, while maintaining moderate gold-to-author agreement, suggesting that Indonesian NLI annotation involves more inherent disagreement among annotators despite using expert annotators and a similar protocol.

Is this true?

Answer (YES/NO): NO